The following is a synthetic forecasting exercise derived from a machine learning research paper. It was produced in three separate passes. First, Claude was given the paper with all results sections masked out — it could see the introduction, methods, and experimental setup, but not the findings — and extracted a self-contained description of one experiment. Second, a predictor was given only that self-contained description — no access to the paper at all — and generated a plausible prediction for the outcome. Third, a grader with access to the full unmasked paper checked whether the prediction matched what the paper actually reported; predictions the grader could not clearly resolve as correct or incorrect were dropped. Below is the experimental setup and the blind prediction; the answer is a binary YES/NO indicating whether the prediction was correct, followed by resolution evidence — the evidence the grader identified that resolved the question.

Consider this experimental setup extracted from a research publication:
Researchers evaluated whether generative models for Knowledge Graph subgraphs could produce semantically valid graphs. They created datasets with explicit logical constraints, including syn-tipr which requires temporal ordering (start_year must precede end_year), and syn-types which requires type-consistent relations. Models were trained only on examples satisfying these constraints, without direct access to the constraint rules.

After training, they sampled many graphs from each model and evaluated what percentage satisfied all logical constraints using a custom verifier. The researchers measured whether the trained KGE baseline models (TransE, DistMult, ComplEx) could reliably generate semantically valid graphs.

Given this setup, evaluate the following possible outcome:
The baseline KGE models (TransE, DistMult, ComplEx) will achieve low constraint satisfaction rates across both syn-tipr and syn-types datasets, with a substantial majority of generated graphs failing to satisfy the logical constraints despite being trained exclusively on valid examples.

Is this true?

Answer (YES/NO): YES